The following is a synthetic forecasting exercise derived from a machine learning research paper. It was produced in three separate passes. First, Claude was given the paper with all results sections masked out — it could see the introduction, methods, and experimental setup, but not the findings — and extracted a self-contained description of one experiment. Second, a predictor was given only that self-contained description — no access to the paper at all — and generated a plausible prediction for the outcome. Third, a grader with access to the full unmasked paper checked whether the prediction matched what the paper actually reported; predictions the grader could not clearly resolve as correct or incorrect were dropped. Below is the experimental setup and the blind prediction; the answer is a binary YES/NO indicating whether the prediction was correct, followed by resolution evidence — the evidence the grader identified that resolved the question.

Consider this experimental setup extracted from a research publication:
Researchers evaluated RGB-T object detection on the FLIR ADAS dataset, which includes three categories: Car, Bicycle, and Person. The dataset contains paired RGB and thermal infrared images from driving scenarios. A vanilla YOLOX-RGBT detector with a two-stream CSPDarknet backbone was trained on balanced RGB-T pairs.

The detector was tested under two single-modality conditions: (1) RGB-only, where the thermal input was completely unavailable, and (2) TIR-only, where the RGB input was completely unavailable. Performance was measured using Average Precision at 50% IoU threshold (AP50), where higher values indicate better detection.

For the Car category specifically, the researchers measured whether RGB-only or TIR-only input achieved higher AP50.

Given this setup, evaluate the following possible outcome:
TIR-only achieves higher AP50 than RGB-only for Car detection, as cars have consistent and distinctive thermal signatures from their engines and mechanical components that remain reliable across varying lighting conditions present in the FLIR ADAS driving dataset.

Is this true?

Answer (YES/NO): NO